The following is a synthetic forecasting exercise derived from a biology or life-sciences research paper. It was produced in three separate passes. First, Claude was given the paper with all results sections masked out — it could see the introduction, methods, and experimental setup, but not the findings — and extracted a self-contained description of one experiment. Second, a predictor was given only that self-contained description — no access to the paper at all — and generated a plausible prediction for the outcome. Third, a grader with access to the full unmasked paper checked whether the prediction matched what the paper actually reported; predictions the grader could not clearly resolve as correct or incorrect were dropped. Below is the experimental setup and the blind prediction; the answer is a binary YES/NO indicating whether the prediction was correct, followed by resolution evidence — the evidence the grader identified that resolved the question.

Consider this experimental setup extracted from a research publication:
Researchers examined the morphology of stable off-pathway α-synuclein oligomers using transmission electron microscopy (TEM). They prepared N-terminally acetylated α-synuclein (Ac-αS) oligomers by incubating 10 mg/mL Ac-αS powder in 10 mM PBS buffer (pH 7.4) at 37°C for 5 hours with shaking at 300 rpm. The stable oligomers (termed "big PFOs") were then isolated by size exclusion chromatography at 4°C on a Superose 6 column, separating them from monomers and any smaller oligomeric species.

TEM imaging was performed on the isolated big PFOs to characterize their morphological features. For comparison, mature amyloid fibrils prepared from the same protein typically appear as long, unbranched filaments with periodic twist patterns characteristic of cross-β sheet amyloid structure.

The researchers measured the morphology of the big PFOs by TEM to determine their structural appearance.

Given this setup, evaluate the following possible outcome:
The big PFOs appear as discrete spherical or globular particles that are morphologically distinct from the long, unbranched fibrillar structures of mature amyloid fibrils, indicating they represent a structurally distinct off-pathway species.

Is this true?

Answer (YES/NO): NO